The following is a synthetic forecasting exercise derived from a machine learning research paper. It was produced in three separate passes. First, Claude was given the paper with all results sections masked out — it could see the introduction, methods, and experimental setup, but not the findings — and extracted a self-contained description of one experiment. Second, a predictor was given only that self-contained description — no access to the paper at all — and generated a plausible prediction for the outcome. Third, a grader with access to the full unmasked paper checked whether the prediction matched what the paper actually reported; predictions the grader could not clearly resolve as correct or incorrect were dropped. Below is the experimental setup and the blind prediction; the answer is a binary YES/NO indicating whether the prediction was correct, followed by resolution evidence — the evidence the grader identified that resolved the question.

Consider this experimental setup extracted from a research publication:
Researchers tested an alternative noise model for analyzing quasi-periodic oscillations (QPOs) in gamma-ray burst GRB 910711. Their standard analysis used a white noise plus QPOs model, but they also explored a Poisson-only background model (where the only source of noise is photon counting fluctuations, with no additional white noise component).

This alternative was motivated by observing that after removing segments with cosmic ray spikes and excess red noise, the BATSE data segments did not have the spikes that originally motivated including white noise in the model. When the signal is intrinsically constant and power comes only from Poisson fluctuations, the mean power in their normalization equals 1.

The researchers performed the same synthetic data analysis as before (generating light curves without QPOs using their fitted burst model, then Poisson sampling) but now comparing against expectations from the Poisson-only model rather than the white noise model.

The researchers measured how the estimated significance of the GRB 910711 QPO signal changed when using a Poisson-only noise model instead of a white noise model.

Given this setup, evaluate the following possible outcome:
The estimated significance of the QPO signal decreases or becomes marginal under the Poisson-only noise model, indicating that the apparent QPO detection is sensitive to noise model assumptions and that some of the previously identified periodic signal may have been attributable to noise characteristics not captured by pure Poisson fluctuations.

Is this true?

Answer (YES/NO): NO